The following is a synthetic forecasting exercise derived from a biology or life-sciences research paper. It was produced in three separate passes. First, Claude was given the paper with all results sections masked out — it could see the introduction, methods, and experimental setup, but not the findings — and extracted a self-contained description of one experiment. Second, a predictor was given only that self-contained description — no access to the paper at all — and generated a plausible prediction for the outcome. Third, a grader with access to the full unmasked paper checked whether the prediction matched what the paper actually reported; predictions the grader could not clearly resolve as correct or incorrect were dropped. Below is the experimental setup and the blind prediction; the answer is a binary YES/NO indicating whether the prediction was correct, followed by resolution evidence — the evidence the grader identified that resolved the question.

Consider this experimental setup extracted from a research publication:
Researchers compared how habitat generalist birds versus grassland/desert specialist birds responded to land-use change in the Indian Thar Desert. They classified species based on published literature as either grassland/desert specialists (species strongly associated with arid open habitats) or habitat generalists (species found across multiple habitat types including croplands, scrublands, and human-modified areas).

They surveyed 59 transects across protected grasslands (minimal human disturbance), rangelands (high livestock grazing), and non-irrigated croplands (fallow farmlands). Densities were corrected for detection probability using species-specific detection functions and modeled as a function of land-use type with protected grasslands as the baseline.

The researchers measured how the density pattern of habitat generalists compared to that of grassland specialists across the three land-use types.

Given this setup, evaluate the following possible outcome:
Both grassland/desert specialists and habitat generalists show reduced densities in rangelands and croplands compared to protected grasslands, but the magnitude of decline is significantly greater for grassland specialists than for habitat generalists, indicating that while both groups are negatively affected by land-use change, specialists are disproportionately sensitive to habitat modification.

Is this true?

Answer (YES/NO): NO